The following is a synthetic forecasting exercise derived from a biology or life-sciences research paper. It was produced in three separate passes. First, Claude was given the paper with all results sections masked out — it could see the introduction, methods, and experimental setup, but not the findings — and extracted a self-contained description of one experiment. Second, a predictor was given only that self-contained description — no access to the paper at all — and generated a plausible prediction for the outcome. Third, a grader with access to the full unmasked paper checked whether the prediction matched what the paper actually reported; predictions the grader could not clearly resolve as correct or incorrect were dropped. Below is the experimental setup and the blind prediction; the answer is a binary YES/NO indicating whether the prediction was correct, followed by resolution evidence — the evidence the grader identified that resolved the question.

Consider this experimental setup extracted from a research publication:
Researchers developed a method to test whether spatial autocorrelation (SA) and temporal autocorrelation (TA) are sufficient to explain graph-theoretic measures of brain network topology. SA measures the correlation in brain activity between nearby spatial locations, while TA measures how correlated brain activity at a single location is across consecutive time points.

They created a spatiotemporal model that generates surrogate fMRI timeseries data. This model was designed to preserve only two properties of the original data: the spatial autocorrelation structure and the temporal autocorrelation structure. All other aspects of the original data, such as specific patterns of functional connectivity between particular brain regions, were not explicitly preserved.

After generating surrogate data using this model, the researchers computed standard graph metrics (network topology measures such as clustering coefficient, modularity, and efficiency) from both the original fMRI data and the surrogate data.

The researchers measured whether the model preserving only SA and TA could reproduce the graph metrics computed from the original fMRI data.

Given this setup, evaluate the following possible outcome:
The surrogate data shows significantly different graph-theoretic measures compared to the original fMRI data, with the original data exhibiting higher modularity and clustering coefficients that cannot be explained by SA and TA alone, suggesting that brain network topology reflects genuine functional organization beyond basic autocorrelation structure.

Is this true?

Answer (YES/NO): NO